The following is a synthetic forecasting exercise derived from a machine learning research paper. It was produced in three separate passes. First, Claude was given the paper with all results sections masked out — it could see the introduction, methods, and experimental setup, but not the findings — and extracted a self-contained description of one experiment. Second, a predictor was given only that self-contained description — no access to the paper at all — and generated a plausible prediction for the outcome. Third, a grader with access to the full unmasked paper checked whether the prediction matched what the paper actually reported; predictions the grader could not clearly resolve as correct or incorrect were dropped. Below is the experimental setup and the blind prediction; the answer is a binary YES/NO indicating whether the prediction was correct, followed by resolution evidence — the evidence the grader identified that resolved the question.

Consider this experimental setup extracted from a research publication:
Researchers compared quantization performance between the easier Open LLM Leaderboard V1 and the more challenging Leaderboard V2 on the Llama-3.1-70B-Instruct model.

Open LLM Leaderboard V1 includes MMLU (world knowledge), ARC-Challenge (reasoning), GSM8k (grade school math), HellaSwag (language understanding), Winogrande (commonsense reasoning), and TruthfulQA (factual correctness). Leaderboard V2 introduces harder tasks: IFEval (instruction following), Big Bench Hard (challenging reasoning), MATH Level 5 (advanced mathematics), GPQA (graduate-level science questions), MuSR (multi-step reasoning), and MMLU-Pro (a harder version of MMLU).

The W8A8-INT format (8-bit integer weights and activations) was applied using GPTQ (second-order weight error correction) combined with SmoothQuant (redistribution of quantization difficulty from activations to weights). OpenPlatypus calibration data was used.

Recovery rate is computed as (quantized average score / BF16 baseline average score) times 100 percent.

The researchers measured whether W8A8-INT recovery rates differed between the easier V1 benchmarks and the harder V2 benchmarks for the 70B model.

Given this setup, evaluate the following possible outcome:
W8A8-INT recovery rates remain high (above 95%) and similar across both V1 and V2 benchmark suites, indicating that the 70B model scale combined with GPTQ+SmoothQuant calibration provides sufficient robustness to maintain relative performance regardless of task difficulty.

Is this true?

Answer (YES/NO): YES